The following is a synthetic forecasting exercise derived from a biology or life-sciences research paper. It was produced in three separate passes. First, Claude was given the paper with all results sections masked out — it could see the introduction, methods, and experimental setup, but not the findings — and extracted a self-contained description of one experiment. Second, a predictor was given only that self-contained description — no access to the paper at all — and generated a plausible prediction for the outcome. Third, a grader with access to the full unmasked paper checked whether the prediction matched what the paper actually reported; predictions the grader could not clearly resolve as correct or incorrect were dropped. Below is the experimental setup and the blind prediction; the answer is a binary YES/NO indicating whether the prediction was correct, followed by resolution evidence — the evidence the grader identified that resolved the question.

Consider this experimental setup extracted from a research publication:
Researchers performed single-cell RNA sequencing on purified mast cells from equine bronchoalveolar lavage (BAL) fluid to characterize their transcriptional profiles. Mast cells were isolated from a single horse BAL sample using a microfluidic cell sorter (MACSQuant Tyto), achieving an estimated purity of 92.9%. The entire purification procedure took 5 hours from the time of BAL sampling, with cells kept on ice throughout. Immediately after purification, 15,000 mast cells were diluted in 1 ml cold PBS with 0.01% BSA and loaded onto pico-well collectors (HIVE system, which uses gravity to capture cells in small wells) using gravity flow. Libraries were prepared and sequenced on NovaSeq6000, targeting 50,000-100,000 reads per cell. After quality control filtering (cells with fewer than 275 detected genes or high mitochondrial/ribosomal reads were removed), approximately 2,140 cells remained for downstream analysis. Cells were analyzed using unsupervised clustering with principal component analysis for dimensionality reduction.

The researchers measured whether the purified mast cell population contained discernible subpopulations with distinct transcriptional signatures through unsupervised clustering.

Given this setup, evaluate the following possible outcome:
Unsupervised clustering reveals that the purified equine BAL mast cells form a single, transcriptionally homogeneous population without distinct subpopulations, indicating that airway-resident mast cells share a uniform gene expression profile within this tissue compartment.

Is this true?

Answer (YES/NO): NO